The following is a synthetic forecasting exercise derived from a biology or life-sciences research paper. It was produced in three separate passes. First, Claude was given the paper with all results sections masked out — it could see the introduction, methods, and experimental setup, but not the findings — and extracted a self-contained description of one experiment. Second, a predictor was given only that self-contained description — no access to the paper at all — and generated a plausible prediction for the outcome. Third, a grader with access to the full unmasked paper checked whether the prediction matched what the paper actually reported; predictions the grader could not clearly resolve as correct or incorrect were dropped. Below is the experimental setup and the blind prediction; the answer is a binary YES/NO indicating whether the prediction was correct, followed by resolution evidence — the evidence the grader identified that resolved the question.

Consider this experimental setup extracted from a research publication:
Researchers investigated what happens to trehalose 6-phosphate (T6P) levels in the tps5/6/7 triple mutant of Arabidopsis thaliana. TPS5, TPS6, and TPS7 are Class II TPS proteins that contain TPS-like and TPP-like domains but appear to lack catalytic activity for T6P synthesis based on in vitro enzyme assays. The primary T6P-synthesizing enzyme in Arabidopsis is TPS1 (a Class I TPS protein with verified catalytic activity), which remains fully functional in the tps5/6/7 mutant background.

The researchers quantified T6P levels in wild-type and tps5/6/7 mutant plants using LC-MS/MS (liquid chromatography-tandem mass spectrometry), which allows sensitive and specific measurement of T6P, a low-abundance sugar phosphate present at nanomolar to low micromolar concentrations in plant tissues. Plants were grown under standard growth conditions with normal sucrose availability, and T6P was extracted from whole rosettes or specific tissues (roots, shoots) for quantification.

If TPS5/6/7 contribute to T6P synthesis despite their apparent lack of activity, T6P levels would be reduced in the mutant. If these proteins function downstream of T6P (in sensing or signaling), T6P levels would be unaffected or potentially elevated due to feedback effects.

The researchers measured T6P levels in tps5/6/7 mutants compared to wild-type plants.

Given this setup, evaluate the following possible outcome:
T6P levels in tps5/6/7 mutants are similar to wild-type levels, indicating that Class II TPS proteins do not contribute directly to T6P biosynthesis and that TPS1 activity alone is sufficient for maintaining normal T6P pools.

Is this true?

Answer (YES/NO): NO